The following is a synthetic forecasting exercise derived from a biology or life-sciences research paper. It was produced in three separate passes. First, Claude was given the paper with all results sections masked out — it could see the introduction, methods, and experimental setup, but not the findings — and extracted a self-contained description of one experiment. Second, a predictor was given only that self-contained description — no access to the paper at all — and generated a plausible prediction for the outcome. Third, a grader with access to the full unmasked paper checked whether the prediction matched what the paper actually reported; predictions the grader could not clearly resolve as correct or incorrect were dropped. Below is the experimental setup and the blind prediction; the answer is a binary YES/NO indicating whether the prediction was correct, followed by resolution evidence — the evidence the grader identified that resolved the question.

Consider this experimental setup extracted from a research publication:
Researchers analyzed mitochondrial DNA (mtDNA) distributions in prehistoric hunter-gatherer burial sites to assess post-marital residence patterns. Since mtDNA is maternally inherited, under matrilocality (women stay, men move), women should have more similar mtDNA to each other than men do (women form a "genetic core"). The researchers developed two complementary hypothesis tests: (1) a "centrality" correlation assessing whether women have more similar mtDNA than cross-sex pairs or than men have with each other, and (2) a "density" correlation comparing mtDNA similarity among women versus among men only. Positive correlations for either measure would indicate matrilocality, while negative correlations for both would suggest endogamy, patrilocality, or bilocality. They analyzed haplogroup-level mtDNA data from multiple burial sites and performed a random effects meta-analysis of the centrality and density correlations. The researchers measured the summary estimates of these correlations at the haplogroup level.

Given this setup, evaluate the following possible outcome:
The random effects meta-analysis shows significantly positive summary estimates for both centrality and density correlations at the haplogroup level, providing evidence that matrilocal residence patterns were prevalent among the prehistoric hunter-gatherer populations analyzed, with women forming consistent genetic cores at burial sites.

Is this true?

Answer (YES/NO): NO